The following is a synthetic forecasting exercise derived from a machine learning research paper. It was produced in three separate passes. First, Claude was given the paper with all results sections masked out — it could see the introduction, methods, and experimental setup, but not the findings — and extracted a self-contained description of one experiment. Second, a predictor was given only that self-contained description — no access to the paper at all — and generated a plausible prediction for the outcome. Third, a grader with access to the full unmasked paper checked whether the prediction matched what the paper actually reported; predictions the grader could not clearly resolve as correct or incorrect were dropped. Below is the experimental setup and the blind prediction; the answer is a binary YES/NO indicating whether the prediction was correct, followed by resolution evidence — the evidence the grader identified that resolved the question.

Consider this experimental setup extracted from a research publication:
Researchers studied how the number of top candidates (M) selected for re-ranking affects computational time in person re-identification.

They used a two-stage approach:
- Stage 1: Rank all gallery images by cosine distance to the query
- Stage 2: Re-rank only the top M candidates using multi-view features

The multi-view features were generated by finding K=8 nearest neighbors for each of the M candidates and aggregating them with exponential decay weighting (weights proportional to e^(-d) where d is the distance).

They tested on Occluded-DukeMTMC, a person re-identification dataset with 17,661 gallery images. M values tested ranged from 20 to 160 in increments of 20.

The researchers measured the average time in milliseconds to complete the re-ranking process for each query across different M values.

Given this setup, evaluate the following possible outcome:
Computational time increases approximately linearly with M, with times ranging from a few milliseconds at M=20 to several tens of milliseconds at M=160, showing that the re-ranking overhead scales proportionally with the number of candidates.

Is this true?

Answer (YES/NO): NO